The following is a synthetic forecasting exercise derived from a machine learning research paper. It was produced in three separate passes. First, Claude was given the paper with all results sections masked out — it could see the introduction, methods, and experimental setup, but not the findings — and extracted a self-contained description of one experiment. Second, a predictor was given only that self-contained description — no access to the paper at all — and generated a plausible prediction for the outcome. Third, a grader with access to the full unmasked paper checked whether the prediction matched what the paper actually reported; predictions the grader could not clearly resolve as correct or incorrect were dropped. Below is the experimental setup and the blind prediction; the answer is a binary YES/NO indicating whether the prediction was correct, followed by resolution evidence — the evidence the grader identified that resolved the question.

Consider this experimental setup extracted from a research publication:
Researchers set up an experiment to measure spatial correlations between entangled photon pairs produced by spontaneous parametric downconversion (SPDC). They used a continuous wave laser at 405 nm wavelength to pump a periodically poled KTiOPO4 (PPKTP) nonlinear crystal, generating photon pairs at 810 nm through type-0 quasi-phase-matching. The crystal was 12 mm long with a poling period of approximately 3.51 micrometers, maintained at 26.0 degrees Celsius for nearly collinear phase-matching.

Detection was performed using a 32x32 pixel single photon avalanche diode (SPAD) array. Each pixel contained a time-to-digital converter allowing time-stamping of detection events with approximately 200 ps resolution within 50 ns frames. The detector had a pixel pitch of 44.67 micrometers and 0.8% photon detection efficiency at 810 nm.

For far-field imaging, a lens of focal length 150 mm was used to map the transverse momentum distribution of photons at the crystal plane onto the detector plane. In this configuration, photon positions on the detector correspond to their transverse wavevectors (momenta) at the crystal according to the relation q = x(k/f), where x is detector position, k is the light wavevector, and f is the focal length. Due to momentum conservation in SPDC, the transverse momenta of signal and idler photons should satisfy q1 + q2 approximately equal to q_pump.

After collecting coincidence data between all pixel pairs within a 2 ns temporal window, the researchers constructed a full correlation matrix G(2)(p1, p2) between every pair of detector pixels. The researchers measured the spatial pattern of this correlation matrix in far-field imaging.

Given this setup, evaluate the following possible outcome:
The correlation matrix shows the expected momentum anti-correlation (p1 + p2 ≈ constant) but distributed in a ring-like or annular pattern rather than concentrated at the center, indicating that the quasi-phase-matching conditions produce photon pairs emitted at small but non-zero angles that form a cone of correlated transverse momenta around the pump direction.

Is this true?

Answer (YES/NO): NO